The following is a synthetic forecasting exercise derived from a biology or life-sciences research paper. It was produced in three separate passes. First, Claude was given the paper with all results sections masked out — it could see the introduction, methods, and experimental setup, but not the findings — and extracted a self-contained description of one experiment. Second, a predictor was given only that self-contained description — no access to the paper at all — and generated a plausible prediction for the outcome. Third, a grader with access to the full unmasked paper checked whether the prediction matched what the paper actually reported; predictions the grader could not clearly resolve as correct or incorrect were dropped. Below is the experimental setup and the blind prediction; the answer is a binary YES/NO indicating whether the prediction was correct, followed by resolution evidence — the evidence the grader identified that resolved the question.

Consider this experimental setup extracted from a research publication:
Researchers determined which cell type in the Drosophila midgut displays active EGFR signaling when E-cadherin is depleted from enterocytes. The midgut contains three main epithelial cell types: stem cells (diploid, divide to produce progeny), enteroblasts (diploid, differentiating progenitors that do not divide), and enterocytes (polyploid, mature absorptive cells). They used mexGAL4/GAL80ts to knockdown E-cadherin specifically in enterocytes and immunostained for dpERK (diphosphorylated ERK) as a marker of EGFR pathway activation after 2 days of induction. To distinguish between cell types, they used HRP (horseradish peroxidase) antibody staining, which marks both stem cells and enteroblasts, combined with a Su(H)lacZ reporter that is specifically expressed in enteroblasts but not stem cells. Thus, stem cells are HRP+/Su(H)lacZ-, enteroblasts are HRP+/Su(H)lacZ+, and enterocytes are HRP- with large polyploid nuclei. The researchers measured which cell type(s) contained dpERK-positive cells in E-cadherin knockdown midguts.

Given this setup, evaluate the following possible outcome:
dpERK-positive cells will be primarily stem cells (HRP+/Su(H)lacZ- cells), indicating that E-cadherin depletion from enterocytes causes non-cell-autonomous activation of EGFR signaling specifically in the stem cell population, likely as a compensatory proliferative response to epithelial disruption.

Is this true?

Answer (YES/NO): YES